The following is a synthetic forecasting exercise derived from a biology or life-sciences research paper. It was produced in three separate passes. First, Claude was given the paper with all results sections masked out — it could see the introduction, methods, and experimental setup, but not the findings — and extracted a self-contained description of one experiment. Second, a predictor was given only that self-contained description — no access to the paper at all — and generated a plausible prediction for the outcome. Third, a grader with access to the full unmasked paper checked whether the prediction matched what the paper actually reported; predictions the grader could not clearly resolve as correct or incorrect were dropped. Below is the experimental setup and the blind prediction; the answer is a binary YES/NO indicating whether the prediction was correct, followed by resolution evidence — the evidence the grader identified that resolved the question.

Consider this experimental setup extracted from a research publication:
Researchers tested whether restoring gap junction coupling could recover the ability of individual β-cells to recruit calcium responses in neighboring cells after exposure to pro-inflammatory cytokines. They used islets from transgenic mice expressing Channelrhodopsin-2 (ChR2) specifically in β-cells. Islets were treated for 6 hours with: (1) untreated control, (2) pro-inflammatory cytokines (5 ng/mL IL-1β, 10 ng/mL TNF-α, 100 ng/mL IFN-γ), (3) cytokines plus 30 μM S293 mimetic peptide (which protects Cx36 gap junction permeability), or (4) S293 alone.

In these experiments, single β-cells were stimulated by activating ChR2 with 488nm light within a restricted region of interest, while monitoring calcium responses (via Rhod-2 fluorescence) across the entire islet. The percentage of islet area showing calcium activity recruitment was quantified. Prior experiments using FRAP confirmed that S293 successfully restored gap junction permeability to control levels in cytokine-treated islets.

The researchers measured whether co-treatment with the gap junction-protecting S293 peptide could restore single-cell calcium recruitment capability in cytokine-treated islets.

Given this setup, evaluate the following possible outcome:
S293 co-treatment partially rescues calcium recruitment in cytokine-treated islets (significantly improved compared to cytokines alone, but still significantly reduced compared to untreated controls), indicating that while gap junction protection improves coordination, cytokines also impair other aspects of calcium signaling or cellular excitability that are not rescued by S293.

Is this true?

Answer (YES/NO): YES